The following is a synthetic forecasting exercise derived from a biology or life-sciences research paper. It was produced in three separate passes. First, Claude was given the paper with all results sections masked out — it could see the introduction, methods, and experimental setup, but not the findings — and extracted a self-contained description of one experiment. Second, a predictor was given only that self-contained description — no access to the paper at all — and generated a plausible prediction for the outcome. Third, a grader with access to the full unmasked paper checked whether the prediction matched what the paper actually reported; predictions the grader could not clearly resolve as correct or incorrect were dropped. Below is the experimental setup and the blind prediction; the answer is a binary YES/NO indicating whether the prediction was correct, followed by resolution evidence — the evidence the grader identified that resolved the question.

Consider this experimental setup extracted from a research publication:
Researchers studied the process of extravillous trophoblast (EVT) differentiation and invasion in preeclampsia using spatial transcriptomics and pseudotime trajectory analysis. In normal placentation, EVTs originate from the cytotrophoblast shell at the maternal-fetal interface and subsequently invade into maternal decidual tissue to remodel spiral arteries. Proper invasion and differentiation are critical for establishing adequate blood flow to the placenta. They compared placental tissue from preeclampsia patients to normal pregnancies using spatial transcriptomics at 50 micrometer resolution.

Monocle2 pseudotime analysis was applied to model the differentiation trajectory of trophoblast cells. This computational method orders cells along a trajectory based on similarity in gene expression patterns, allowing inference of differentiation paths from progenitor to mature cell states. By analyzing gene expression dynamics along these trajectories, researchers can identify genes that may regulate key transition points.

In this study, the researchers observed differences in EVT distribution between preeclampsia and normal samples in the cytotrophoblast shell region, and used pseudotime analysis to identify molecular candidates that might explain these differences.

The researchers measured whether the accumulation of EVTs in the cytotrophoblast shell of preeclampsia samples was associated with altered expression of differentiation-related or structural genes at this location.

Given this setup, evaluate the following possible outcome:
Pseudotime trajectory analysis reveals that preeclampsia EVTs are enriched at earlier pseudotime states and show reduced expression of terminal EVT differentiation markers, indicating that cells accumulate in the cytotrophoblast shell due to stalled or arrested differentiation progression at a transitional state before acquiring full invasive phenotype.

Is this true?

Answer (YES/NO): NO